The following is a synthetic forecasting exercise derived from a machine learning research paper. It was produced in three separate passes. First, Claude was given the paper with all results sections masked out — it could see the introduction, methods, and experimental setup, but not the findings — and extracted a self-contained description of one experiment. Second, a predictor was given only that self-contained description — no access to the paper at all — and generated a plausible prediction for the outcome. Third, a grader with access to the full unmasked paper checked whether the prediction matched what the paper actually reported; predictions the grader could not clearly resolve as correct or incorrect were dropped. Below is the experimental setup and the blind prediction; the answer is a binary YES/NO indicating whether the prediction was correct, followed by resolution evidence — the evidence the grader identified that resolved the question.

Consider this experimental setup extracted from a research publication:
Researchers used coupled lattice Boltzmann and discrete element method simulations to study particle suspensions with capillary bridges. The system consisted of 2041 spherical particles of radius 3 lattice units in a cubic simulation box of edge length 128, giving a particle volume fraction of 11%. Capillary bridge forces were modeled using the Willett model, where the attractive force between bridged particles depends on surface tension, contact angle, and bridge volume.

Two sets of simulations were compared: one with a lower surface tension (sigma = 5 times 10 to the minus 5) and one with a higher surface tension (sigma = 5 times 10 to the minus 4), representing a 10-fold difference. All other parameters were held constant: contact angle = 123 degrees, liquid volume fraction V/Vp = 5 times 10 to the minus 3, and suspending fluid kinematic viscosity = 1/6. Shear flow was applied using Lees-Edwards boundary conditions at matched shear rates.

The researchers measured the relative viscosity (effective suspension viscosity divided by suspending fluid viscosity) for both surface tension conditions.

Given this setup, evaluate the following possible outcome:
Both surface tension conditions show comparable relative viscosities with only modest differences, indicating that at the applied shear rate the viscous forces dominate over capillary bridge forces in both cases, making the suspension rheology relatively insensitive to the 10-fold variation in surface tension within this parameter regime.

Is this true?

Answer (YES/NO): NO